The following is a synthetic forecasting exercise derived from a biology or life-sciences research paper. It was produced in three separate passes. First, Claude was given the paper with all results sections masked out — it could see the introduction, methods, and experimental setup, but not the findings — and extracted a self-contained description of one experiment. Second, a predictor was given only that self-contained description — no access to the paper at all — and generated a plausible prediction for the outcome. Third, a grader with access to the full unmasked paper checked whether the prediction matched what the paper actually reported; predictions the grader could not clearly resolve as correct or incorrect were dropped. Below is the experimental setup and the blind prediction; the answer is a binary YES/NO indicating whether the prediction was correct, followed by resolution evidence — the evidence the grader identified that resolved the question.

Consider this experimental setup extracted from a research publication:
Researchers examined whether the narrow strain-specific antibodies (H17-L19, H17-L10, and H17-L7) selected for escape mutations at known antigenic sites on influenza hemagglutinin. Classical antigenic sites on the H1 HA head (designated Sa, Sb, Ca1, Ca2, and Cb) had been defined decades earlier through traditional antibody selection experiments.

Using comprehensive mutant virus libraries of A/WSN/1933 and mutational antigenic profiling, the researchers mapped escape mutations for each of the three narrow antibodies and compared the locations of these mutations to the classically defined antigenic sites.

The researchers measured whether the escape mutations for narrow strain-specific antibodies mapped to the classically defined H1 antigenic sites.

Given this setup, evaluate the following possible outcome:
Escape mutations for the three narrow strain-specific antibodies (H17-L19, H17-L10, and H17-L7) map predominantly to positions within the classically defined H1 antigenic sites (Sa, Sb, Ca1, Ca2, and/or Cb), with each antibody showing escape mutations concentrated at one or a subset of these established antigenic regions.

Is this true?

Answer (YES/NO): YES